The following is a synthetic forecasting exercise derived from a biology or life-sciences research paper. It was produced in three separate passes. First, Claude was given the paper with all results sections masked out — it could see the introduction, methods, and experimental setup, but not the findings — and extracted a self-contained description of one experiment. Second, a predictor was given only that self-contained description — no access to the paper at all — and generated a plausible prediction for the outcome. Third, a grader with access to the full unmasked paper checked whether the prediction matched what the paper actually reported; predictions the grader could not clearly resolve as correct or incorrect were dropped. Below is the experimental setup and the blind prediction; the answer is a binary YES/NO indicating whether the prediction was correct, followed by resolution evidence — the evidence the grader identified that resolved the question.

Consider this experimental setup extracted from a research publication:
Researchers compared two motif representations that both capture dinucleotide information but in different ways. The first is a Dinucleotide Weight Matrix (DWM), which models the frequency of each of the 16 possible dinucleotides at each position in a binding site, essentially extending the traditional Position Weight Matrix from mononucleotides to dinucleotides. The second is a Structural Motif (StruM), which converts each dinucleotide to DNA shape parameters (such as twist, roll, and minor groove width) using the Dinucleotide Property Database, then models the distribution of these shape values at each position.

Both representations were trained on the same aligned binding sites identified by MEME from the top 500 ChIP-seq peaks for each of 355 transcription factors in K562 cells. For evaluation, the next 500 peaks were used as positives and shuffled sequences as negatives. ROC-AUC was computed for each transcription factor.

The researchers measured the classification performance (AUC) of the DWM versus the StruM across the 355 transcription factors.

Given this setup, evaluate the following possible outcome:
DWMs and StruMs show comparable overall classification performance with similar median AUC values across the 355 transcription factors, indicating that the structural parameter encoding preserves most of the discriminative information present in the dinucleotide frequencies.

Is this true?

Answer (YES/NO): YES